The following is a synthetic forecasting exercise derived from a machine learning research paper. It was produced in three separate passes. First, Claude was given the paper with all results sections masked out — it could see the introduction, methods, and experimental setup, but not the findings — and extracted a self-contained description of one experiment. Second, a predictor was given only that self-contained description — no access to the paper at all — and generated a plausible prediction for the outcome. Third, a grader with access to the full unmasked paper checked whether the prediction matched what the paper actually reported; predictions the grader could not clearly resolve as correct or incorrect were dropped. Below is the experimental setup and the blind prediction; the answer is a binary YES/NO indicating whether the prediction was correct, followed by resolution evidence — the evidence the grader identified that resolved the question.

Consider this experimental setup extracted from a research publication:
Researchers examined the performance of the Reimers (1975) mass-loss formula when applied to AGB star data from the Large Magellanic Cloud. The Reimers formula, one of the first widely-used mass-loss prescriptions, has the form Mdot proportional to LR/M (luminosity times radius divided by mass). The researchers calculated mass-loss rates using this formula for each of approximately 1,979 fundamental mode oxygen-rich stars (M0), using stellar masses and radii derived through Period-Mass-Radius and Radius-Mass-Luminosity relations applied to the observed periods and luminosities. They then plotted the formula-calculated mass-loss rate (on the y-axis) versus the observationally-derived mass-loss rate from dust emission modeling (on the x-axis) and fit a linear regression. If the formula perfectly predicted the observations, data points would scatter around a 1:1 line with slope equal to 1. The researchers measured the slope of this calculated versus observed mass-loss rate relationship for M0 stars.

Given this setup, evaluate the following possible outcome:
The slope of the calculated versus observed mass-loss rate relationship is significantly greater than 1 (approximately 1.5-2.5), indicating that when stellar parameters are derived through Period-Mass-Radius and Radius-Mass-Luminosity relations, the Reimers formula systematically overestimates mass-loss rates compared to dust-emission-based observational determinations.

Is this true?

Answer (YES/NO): NO